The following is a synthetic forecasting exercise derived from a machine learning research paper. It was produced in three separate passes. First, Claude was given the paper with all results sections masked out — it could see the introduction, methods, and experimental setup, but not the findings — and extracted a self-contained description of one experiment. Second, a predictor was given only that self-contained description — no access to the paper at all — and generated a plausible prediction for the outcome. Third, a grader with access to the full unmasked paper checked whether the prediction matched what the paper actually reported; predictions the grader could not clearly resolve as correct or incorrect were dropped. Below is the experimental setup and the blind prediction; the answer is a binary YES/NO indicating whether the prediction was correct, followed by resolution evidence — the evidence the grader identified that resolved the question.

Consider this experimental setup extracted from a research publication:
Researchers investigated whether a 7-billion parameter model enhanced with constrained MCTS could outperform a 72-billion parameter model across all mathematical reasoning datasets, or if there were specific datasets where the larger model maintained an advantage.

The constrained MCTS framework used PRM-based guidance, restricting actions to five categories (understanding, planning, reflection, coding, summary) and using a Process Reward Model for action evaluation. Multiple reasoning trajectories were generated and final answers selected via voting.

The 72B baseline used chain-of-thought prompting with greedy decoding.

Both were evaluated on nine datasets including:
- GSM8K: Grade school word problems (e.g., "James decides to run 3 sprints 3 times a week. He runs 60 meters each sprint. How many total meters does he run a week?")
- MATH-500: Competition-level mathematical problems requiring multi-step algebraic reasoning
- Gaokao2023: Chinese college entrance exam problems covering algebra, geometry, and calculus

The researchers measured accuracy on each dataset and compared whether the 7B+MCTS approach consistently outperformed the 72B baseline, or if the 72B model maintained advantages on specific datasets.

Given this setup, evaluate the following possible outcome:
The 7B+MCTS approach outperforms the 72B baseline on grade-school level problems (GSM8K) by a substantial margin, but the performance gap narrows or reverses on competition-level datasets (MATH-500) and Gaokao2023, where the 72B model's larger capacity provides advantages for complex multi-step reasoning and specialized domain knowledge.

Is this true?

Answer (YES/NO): NO